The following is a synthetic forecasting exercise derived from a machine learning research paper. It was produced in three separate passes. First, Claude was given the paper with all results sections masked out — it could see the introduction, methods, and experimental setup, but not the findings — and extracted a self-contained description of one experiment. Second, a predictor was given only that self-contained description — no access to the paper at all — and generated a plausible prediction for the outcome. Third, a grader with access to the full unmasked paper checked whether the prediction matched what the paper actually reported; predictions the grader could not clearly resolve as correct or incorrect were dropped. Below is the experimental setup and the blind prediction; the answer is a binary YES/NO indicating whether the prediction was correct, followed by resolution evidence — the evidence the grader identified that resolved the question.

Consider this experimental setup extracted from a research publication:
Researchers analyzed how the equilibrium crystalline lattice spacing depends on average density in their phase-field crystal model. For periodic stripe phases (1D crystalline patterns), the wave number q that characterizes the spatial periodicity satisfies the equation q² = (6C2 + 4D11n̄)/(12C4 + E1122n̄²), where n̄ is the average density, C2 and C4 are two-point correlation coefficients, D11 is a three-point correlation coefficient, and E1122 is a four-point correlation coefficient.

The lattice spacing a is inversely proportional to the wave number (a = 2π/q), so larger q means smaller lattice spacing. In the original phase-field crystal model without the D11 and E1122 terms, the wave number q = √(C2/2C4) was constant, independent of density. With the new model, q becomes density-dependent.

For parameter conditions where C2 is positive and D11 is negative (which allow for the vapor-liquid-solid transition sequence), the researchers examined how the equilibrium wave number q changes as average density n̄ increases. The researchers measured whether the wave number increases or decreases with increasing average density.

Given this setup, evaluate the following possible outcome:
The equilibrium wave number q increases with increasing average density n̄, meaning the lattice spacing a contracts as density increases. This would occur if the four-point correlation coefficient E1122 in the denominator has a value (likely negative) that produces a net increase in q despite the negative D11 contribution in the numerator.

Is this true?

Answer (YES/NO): YES